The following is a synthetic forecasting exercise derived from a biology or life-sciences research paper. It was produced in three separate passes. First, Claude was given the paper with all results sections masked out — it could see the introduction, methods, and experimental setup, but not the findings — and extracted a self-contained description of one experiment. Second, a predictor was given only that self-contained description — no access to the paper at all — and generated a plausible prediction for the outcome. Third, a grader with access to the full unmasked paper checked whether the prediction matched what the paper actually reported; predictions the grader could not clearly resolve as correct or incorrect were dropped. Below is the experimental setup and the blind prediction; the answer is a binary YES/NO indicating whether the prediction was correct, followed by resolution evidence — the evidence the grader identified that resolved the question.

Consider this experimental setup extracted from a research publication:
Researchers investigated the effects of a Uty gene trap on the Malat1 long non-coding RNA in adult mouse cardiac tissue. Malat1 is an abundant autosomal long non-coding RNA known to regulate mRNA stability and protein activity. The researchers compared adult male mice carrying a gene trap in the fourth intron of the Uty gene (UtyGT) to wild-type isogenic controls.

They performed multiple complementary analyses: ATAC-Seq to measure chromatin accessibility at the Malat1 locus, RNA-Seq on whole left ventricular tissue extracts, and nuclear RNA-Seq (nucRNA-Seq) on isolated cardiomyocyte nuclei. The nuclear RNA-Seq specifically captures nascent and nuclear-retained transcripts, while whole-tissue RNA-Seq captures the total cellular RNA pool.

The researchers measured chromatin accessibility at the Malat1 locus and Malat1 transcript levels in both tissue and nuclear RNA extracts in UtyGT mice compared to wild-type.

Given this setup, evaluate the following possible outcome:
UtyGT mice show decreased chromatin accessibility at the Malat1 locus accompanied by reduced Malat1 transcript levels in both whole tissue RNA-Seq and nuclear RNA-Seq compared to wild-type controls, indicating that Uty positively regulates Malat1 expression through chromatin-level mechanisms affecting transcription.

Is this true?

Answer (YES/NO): NO